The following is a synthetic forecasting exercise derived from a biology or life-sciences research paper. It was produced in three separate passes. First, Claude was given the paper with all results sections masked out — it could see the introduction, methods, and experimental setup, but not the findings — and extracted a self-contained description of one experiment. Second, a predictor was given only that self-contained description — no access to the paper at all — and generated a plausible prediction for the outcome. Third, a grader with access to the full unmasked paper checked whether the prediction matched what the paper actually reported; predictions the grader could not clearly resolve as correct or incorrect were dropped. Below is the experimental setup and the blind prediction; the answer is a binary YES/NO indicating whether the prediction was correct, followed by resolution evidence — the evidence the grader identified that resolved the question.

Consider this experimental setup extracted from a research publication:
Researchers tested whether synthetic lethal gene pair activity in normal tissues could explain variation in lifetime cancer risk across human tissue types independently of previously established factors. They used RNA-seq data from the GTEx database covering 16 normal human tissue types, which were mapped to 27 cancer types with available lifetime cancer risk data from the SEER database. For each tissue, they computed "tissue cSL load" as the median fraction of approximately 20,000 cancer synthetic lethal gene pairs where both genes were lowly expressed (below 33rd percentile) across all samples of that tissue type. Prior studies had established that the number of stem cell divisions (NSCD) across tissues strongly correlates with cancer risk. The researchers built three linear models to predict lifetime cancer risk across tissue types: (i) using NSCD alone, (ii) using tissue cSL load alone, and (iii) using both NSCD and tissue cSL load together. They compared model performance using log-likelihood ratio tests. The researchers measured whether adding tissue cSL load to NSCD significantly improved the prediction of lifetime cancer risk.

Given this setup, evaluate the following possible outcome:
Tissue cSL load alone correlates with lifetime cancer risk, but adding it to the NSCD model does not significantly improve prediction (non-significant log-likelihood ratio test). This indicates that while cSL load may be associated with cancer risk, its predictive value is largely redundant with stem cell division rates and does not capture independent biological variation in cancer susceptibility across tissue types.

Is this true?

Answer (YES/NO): NO